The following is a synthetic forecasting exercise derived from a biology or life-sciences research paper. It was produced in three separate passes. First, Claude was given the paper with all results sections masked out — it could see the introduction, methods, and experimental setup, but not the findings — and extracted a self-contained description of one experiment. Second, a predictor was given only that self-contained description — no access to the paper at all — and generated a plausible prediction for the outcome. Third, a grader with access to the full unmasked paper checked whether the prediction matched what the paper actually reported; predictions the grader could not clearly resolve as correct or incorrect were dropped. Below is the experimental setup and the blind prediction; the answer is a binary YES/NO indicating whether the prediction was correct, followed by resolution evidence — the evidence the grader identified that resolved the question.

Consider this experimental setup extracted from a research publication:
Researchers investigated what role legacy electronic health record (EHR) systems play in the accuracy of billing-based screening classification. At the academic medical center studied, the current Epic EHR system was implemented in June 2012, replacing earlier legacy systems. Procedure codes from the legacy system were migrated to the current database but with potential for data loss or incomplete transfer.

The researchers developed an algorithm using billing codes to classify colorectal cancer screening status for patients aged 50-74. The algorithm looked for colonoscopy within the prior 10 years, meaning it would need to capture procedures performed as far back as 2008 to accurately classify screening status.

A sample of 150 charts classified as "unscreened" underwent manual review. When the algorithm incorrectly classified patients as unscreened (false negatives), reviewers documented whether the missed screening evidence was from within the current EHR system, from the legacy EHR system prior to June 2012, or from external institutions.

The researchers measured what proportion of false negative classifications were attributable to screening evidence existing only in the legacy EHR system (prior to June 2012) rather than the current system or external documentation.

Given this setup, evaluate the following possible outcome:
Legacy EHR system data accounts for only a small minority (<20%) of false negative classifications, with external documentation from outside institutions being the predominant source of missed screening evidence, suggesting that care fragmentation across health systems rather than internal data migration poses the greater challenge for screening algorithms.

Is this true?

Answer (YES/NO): NO